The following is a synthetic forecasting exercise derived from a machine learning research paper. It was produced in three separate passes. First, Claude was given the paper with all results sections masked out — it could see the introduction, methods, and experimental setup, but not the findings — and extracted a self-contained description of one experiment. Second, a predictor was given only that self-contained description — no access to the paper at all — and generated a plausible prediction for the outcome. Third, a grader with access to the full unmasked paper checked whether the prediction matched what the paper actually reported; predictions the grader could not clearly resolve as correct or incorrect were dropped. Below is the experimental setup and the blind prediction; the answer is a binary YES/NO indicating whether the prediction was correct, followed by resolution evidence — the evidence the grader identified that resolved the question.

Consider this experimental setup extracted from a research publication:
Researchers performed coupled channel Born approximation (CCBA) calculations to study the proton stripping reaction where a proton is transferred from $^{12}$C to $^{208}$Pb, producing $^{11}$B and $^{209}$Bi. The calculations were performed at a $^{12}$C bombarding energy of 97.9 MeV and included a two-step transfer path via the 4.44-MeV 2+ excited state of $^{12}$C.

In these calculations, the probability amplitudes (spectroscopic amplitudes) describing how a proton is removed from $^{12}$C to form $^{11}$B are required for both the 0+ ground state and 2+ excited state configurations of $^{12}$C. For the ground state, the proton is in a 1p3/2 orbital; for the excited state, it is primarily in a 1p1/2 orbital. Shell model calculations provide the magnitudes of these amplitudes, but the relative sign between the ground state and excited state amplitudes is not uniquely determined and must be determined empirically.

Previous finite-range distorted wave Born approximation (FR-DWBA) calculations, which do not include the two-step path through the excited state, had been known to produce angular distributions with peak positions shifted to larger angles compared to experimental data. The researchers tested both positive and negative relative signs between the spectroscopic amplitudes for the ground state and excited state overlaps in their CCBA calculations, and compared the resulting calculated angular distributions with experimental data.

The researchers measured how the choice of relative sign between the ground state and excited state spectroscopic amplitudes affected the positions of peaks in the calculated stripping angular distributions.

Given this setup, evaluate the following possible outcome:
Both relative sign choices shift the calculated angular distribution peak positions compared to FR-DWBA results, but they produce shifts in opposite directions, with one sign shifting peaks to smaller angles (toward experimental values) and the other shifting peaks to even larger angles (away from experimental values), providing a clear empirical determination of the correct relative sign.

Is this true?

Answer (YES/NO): YES